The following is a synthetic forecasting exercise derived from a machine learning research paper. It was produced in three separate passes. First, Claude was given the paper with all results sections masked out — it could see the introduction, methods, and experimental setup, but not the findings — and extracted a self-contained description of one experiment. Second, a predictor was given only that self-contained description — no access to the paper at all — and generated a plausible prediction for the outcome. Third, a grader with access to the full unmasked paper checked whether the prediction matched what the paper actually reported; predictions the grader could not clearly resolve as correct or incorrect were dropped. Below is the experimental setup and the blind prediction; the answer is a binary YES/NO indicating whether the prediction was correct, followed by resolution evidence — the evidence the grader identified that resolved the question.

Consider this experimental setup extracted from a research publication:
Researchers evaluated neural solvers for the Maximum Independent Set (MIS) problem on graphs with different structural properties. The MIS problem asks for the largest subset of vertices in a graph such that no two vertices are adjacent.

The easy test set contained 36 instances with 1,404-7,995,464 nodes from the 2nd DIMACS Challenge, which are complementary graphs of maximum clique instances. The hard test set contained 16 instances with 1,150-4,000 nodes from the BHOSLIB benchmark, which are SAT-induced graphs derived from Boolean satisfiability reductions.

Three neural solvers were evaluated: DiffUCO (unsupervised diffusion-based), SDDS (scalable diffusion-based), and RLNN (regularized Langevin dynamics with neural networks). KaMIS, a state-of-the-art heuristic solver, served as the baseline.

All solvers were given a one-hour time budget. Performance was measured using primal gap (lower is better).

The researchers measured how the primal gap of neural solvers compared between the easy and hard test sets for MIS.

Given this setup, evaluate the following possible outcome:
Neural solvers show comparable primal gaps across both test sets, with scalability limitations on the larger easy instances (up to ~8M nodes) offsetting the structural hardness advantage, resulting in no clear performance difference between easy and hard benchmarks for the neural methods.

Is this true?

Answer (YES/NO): NO